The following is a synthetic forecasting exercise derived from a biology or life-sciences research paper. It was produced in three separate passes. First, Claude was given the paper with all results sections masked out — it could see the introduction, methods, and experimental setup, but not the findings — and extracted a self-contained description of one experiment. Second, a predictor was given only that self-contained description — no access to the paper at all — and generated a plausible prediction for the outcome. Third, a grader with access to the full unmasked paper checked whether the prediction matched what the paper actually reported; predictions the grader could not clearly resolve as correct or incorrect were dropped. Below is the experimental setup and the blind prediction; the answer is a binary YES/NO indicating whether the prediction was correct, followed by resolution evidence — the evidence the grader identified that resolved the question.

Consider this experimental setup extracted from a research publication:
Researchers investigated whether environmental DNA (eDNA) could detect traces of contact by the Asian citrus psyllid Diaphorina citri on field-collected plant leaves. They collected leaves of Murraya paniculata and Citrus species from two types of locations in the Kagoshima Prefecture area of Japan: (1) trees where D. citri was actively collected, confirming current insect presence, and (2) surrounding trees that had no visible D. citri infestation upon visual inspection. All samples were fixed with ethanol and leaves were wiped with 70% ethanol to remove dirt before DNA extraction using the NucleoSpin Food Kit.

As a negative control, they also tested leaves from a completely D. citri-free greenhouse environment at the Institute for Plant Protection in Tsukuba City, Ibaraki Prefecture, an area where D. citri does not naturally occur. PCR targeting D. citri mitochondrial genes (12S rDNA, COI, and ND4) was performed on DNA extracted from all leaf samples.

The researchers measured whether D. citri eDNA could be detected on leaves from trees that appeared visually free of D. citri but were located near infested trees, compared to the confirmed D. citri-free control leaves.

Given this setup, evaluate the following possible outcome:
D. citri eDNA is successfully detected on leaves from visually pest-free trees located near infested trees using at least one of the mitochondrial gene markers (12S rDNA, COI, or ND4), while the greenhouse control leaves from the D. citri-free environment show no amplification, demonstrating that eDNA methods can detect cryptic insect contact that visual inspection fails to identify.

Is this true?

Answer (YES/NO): YES